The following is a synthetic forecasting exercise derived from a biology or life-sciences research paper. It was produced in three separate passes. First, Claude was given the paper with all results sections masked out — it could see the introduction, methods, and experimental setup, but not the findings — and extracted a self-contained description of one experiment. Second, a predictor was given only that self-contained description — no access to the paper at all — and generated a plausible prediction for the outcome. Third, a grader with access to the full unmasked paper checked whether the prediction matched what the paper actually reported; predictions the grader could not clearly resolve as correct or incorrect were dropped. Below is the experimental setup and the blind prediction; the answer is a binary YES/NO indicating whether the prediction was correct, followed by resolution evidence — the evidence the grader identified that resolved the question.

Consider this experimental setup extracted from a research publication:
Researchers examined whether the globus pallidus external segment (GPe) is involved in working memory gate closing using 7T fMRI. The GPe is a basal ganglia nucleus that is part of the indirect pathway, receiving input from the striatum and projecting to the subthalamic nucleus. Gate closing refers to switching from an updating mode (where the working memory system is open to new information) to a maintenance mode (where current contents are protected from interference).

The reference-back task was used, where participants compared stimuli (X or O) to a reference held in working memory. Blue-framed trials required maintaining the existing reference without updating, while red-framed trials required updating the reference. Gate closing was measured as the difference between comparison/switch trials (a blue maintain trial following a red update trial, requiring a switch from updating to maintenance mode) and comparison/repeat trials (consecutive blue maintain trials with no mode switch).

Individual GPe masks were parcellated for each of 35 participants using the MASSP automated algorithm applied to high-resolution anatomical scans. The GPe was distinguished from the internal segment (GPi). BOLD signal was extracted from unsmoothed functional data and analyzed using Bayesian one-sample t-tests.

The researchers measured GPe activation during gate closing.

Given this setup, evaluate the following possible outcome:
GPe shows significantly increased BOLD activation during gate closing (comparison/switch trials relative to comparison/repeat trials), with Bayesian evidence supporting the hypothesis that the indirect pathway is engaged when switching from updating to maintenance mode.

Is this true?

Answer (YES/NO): YES